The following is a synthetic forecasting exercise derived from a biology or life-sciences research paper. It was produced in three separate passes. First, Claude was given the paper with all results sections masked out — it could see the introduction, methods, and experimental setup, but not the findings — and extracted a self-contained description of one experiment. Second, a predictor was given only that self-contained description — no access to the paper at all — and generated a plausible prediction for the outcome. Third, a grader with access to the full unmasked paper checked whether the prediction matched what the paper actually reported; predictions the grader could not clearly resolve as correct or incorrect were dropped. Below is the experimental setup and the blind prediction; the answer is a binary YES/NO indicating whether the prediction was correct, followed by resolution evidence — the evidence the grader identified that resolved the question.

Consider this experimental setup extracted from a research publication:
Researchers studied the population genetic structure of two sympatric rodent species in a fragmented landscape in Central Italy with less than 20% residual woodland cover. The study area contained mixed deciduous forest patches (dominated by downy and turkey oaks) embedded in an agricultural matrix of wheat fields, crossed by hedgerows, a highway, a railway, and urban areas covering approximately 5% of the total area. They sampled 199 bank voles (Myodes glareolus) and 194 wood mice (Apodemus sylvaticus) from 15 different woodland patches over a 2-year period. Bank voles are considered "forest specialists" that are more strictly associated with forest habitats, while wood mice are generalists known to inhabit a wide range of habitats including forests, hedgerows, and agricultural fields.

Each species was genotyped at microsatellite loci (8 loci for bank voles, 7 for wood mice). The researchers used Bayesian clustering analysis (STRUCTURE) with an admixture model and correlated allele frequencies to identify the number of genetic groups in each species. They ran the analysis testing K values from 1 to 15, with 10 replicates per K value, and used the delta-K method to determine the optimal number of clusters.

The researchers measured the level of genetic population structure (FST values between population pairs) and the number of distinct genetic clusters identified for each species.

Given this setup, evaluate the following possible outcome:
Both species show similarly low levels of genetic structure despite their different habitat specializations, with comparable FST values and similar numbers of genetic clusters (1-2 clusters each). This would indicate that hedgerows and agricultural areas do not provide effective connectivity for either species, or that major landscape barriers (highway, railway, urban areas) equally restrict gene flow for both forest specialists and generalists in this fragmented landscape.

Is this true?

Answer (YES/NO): NO